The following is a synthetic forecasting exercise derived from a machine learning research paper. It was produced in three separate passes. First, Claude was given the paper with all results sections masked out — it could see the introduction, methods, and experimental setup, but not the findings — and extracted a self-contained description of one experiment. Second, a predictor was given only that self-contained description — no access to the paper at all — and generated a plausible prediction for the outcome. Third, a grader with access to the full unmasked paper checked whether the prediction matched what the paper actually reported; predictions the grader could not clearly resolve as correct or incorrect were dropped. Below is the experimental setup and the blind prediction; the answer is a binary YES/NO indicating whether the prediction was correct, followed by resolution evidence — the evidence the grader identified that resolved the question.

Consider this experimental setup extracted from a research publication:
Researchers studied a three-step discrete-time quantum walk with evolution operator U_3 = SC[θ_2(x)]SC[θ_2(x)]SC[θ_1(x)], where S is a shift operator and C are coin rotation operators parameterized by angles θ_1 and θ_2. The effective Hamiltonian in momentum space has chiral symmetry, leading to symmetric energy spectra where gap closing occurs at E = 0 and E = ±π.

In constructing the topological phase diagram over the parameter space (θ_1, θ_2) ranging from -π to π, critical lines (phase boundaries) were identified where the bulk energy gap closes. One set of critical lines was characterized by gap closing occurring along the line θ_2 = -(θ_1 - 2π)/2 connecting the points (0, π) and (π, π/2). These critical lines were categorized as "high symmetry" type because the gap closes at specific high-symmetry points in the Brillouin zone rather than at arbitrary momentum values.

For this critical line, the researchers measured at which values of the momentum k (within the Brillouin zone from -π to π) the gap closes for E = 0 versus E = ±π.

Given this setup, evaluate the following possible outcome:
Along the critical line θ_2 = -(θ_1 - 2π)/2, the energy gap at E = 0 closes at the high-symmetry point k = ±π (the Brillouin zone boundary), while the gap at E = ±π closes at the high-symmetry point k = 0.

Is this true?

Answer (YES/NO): NO